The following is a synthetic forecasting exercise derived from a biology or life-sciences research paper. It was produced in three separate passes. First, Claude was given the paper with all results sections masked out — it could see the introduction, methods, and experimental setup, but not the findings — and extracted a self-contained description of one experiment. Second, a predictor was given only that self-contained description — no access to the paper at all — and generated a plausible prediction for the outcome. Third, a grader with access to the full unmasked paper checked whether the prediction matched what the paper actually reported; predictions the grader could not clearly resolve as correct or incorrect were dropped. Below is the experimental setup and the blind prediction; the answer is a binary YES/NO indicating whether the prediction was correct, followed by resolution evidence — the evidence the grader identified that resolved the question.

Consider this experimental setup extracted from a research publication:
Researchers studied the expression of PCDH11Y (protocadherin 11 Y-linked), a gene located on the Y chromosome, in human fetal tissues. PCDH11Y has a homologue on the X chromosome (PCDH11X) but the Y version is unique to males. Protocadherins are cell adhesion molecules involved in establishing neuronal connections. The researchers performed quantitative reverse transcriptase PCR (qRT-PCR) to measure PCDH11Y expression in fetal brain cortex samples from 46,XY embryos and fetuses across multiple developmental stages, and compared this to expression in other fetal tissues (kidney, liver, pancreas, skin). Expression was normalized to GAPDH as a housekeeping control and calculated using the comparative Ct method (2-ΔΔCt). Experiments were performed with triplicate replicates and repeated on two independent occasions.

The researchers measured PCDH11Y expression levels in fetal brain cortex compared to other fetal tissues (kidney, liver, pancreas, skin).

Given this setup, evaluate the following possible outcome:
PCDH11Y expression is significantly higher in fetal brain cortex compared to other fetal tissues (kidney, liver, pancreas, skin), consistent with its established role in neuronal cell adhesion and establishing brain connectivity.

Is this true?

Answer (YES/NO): YES